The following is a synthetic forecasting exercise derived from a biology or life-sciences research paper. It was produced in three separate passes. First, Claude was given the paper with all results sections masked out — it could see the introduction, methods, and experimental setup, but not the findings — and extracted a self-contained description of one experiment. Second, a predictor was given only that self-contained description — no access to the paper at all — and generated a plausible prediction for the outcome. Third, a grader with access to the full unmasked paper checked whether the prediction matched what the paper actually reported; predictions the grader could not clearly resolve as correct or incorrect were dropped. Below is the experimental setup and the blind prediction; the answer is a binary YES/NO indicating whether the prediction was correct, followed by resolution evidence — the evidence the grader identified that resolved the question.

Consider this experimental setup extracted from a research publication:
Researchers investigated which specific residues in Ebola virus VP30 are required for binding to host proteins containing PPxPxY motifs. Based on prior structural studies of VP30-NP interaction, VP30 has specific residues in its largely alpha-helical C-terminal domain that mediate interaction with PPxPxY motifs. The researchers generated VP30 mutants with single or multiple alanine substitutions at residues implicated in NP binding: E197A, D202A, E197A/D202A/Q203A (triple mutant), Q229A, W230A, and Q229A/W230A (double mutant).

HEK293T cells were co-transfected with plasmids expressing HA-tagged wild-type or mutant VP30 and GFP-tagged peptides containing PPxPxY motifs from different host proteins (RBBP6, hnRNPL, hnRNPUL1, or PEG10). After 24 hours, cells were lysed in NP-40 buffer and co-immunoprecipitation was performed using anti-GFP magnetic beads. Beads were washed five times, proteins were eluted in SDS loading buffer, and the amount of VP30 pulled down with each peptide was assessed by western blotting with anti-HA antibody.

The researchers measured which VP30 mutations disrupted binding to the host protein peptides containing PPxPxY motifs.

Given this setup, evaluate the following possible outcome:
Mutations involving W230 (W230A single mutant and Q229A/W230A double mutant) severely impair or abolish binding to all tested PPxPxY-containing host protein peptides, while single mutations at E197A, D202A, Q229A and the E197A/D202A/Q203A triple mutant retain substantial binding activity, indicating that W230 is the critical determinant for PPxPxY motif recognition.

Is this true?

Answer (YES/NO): NO